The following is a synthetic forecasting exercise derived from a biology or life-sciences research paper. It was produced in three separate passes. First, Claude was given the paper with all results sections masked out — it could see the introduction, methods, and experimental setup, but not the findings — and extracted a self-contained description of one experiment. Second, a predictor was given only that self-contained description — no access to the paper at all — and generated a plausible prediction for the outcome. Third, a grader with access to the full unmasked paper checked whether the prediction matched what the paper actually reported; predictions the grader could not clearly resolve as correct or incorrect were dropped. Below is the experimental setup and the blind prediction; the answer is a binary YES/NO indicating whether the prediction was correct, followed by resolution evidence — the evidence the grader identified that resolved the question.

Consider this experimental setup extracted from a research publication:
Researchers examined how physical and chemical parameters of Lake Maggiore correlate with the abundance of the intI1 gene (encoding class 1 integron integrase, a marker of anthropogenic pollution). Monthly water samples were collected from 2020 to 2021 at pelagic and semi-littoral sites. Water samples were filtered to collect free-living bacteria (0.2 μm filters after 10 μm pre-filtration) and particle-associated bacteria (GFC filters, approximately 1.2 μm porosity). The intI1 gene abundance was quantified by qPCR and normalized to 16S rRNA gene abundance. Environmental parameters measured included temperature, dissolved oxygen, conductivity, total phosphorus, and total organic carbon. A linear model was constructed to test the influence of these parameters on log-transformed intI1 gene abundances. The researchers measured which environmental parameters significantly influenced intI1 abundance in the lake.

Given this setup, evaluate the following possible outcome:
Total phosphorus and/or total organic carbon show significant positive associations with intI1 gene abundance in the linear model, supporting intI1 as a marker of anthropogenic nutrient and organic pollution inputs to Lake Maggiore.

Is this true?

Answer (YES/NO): NO